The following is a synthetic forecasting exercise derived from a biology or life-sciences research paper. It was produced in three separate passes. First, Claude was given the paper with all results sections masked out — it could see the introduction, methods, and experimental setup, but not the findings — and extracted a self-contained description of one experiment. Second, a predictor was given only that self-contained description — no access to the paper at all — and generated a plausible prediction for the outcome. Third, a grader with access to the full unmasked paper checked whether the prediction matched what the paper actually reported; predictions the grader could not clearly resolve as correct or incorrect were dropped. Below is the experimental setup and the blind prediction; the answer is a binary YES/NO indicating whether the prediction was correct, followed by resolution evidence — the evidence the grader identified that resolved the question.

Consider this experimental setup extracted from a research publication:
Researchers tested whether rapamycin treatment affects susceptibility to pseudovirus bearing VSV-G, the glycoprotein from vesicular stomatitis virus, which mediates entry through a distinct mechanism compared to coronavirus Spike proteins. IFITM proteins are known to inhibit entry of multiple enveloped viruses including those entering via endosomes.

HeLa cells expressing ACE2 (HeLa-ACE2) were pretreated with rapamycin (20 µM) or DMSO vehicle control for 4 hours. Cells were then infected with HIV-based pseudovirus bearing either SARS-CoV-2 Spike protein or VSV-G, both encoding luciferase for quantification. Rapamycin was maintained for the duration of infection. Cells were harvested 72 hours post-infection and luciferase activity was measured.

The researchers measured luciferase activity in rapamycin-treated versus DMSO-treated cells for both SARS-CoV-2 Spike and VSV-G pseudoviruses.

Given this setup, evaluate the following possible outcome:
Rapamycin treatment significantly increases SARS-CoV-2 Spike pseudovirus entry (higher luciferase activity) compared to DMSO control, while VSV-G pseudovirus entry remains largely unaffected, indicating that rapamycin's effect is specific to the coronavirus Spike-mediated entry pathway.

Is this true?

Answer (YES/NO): NO